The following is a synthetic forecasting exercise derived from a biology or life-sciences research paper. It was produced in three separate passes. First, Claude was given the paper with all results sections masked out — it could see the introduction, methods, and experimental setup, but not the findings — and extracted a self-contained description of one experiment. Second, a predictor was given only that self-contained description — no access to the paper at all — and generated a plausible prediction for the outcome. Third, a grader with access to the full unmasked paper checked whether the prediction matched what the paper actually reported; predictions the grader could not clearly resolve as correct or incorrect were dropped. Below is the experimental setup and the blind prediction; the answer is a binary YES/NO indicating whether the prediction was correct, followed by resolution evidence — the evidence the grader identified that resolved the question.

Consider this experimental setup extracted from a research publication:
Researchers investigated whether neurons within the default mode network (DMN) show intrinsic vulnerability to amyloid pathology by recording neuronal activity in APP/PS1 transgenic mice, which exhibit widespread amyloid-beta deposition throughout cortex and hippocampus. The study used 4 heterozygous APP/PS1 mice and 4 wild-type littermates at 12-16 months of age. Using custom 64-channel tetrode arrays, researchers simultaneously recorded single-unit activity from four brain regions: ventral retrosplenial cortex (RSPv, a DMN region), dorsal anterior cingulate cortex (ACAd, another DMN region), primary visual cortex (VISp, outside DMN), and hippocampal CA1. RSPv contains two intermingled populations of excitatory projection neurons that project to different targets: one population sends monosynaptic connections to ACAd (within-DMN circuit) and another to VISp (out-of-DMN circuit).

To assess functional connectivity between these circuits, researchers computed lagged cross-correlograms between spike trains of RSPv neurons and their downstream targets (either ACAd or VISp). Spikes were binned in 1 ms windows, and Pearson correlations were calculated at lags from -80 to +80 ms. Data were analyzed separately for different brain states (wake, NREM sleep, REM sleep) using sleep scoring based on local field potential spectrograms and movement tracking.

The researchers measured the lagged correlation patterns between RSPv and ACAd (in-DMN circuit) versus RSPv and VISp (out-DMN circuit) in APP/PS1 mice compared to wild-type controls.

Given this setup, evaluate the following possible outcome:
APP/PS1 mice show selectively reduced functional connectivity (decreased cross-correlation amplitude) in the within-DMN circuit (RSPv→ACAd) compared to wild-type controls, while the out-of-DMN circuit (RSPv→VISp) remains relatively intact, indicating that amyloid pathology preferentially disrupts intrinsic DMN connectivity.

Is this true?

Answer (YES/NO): NO